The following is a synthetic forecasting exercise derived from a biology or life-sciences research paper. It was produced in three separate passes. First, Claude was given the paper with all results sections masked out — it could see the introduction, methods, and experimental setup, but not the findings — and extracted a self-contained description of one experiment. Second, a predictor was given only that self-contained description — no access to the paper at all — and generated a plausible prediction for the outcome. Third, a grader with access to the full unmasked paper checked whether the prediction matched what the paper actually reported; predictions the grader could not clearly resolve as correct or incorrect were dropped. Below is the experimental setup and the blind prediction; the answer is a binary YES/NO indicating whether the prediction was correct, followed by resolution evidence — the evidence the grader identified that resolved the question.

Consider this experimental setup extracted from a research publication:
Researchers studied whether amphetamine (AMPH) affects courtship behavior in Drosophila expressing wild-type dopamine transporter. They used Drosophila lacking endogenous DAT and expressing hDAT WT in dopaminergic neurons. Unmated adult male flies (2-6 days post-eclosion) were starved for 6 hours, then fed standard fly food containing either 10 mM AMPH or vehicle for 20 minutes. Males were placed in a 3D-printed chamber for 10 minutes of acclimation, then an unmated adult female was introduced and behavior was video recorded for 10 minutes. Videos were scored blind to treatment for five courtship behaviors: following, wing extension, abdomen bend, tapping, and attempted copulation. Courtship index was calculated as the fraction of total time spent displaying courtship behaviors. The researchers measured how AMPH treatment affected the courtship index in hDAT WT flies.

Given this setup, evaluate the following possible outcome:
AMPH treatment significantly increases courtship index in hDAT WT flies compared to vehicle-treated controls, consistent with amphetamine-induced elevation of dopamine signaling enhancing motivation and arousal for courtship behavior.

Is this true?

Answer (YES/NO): YES